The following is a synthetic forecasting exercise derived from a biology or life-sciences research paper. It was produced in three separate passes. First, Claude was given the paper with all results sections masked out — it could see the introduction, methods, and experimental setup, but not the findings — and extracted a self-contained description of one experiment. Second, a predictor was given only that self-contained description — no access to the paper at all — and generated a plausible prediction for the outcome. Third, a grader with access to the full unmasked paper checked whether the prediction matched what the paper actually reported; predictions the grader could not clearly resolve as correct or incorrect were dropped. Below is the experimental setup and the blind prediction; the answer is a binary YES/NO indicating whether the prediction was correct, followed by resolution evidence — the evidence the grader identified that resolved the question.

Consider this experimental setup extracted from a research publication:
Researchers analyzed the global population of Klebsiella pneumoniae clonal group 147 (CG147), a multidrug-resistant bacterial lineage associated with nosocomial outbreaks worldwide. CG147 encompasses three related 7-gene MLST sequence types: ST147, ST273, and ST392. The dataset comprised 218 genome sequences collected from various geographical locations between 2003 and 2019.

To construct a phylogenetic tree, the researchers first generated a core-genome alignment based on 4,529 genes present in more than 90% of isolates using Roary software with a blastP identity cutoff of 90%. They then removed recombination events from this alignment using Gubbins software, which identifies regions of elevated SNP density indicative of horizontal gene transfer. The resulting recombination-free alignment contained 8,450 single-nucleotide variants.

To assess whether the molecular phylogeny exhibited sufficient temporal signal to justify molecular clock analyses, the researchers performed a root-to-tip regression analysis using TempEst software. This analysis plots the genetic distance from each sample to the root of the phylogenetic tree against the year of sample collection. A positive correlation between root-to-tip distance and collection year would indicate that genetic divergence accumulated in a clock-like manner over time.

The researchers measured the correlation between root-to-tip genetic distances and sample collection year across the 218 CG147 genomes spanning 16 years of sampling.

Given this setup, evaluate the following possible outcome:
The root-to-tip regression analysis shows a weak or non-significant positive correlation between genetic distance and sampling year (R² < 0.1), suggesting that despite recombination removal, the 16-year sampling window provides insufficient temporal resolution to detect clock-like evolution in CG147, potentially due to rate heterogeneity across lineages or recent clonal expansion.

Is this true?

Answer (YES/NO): NO